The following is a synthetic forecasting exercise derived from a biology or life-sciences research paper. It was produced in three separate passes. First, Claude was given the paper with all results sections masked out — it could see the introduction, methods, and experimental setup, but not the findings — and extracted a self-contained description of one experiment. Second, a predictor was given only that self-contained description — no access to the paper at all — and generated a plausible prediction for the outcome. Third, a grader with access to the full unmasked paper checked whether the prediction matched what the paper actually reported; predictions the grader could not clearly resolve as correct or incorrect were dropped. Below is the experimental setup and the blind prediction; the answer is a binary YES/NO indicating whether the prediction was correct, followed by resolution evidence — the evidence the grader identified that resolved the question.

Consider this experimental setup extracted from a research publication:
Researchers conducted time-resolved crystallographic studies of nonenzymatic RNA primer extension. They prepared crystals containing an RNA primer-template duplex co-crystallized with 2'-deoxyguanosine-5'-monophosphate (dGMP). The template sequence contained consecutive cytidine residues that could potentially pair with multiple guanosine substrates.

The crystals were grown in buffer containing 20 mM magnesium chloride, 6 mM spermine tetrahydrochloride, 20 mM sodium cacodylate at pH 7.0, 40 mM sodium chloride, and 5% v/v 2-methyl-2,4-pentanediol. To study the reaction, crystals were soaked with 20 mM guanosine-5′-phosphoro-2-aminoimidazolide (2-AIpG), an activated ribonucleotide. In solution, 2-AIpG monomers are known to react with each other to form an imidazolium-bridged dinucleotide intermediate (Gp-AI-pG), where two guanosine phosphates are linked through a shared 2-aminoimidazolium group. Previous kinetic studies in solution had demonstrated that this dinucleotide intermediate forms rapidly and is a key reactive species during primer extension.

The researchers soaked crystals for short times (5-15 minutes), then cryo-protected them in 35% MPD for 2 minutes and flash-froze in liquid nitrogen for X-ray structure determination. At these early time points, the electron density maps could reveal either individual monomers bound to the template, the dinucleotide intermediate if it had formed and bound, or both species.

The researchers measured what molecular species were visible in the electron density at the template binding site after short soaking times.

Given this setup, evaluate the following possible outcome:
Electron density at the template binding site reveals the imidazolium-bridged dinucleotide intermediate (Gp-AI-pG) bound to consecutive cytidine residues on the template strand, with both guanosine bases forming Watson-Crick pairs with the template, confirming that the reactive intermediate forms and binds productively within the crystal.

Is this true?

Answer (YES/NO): NO